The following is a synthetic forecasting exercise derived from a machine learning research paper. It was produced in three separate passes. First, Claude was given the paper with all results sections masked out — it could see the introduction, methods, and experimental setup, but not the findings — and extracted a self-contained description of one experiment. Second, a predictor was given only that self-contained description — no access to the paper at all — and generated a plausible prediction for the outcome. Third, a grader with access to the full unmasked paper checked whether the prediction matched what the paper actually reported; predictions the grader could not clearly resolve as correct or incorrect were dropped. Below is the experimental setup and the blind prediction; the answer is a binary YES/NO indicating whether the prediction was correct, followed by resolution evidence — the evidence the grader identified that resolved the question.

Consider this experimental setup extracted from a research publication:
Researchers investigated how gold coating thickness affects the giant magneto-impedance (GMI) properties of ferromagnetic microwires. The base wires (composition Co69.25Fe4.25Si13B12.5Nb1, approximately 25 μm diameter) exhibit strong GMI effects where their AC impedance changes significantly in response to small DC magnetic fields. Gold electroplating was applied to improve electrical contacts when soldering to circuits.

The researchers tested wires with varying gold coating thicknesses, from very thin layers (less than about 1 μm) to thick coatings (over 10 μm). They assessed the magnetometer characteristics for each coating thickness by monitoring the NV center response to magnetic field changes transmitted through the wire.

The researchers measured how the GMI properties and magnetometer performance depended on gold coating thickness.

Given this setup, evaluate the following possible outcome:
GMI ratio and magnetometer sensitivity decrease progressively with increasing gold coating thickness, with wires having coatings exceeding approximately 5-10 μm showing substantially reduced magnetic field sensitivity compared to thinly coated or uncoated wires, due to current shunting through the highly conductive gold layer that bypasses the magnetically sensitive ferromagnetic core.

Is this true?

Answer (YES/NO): NO